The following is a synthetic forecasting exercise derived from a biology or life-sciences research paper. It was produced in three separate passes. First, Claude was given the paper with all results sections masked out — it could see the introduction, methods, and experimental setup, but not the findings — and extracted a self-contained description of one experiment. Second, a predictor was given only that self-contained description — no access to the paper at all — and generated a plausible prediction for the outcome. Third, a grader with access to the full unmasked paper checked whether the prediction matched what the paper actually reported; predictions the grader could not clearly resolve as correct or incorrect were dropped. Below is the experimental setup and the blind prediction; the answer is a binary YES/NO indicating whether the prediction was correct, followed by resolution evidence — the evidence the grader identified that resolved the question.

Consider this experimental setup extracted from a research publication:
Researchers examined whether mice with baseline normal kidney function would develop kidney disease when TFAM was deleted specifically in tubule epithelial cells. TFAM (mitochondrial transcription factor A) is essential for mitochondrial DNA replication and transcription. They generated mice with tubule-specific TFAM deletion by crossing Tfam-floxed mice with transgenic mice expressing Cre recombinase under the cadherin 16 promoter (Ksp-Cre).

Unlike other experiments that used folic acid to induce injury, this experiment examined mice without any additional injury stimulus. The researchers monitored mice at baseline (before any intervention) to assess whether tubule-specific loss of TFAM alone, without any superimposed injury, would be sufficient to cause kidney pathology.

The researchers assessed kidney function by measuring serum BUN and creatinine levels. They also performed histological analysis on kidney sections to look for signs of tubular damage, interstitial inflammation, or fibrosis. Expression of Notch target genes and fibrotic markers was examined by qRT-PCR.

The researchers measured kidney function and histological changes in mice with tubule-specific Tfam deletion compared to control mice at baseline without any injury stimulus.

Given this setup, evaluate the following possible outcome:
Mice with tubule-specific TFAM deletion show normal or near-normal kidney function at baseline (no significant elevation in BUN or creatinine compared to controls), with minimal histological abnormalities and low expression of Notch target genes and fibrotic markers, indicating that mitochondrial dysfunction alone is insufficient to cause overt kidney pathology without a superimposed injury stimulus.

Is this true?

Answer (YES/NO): NO